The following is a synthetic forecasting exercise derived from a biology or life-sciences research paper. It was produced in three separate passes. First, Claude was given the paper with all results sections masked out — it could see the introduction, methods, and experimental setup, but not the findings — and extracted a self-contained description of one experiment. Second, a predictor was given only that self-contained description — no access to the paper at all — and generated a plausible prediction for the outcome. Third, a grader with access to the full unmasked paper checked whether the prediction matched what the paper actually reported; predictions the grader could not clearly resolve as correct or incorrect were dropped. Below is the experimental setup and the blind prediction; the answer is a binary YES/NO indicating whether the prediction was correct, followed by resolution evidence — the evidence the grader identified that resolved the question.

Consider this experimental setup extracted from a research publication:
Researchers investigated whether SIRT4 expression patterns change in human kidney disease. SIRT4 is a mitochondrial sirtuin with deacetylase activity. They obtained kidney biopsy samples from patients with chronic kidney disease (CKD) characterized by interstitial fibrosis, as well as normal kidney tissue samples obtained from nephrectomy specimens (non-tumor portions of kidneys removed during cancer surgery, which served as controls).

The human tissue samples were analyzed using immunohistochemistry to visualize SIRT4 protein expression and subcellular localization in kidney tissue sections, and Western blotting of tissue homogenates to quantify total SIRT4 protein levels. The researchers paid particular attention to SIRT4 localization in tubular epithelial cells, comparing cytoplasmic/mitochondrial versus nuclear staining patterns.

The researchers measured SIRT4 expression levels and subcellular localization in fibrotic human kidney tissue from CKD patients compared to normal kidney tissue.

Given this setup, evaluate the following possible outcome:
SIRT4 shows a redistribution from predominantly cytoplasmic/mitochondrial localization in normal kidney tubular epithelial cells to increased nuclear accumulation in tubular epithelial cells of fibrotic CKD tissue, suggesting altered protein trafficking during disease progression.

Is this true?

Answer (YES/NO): YES